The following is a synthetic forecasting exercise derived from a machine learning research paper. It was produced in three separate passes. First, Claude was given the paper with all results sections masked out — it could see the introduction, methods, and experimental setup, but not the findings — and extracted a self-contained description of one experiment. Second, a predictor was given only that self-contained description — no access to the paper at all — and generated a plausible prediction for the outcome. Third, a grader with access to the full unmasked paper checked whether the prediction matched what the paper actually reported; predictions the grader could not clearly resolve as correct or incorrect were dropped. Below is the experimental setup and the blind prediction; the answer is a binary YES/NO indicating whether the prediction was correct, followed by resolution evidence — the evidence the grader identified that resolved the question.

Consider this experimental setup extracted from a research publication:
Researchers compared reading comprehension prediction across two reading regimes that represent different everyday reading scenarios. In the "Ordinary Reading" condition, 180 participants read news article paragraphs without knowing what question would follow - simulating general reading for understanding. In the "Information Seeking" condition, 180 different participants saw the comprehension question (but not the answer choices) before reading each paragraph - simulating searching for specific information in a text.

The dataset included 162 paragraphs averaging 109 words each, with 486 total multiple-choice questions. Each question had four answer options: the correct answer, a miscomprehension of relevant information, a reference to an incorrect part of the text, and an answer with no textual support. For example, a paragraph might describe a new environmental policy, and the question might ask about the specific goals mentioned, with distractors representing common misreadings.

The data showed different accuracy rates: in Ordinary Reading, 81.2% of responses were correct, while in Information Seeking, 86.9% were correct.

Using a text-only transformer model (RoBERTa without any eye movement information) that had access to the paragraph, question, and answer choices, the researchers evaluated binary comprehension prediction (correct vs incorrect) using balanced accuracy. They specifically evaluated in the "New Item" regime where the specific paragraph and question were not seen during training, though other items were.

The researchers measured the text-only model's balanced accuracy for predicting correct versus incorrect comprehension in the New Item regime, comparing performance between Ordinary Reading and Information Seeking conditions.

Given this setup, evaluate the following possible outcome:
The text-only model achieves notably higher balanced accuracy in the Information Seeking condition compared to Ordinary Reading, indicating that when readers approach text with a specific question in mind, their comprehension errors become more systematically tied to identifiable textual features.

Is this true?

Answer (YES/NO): NO